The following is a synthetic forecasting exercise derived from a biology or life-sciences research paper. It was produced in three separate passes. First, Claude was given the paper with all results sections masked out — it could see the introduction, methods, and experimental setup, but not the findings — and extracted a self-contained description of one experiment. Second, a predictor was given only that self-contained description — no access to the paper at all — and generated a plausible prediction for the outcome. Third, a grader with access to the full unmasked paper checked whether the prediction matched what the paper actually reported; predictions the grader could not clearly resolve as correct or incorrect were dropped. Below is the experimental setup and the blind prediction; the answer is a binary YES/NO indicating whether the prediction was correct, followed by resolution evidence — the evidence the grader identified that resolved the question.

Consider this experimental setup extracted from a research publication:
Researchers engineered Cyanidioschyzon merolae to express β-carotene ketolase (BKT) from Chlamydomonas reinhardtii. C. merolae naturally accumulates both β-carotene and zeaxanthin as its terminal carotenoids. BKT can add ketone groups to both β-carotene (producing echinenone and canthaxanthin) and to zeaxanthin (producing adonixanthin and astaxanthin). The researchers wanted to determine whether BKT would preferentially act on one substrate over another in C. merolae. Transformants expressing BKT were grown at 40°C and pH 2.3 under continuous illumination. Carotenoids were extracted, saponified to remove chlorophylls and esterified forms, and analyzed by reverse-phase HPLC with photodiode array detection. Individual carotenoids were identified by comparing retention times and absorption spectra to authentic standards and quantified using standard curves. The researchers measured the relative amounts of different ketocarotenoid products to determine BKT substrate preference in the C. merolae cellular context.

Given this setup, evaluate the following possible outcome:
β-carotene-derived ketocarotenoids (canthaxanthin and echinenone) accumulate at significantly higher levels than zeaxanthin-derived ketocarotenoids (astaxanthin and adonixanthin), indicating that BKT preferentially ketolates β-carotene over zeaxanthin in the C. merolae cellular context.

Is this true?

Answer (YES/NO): YES